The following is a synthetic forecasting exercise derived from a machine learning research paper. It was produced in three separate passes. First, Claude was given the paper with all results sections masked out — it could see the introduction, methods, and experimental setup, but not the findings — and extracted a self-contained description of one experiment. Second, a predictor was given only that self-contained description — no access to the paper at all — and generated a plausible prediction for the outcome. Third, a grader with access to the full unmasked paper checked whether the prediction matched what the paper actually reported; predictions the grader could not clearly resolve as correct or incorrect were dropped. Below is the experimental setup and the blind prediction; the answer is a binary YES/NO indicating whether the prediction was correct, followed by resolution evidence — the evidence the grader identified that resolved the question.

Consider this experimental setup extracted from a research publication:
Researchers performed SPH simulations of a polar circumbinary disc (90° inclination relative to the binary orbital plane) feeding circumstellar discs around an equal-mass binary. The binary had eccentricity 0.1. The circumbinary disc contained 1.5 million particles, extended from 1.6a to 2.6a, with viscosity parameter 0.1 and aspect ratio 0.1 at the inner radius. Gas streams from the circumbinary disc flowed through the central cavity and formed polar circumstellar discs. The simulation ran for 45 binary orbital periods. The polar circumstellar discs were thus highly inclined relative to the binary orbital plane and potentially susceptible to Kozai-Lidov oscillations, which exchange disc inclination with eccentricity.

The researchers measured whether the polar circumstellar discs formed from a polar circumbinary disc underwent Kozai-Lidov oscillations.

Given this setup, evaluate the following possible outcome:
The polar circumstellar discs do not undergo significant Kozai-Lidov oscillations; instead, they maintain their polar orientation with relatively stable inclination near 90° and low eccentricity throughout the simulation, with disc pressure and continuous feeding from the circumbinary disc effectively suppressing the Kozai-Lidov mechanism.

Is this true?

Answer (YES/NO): NO